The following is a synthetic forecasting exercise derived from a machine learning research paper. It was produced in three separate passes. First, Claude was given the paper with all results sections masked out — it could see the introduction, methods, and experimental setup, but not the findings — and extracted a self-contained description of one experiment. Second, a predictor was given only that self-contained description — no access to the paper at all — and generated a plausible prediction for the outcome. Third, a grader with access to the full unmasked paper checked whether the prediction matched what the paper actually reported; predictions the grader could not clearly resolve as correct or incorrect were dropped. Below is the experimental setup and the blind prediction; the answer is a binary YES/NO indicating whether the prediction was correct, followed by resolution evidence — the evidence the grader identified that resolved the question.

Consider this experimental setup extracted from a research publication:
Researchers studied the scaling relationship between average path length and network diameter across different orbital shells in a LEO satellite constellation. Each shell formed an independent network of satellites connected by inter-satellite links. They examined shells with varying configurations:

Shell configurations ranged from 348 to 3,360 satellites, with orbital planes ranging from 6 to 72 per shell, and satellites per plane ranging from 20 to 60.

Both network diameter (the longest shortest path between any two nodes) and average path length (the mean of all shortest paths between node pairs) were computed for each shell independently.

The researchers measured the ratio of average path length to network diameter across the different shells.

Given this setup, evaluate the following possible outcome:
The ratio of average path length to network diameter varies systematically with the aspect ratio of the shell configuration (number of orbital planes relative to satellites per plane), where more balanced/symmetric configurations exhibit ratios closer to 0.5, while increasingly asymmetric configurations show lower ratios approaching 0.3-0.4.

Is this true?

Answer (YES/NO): NO